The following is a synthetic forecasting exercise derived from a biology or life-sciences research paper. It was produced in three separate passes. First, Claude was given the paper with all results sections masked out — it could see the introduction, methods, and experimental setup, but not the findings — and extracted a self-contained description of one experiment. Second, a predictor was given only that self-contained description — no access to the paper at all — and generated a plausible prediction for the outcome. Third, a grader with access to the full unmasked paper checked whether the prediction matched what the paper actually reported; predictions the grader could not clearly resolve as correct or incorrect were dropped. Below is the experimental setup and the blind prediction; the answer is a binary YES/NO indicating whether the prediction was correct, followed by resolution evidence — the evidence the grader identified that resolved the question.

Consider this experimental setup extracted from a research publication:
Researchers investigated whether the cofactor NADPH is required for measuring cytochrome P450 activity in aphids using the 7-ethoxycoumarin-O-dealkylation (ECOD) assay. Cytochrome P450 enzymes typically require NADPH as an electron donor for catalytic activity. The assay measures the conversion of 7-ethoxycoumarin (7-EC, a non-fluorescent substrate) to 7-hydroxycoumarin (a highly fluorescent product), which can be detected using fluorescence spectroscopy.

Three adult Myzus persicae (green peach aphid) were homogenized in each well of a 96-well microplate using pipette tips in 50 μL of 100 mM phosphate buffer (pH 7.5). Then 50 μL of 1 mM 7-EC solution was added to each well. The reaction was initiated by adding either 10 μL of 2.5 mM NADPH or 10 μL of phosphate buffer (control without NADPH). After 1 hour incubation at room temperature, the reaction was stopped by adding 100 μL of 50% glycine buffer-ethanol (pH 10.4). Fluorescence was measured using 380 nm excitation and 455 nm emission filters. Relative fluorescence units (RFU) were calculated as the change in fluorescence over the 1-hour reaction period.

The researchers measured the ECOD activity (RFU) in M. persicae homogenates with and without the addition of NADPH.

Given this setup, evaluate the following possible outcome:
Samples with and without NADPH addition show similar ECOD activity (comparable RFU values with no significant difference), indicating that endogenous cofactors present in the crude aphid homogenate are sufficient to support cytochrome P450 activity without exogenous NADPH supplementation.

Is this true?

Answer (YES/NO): YES